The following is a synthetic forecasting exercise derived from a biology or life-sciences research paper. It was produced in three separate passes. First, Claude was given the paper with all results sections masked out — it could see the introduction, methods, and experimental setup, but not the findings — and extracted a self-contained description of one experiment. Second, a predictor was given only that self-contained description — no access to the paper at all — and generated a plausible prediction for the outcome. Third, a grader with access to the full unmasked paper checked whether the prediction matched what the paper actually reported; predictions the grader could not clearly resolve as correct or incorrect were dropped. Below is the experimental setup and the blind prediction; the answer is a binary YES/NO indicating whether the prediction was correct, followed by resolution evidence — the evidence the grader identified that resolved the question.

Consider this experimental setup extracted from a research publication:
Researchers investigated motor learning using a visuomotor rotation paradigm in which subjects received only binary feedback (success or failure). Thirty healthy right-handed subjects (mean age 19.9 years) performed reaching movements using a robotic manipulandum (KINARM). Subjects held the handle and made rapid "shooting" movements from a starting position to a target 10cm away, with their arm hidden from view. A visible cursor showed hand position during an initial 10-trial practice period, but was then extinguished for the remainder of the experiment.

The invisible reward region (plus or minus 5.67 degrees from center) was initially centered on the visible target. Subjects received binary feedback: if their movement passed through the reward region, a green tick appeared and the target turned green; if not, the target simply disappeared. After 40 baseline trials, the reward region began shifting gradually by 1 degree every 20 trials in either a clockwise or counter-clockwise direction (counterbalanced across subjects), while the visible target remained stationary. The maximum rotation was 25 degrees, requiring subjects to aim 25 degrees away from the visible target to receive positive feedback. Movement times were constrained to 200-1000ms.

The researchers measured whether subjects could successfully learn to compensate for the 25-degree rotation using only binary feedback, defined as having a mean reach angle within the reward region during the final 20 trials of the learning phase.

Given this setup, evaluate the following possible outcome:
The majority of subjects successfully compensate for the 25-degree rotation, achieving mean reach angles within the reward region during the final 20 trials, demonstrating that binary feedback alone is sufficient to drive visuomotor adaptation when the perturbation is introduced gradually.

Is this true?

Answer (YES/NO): NO